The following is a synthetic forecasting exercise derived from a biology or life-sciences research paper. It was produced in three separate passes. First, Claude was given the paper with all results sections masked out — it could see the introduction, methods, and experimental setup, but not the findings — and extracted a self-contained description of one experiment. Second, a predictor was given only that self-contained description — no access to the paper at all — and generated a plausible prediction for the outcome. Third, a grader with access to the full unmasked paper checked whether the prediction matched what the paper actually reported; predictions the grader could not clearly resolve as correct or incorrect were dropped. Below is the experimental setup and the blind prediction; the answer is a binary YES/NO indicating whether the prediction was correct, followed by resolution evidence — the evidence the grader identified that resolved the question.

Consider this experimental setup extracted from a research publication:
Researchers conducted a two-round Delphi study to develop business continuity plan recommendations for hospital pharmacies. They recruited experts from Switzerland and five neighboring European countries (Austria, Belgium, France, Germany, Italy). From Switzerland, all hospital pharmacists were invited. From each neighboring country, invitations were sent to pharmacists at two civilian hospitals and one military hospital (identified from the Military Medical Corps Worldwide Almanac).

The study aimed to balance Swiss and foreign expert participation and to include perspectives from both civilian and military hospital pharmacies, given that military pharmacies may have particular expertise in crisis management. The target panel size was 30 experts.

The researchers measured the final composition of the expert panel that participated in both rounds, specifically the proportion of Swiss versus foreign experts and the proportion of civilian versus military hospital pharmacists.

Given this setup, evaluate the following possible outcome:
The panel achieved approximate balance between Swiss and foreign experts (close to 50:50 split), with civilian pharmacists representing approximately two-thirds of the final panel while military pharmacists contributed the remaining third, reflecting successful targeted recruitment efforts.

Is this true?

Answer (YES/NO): NO